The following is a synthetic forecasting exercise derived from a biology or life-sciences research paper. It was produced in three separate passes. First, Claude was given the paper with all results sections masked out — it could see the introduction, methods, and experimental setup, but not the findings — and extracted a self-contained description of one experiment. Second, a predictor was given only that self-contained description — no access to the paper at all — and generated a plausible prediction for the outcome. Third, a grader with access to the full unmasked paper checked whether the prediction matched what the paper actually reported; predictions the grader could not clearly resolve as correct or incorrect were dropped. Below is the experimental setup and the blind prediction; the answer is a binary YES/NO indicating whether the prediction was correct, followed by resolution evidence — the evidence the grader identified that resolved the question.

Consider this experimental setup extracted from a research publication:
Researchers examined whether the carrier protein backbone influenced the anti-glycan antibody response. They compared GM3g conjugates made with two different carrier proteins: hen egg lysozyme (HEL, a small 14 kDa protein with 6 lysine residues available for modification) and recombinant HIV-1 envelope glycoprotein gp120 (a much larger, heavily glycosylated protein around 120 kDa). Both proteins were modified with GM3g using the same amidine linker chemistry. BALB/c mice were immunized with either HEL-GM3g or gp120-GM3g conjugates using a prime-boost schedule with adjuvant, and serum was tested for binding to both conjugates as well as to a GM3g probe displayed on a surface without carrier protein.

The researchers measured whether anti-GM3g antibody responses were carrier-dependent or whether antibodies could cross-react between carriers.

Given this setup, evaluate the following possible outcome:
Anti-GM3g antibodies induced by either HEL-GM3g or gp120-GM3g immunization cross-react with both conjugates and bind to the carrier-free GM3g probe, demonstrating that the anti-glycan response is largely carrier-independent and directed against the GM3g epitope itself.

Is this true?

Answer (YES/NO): YES